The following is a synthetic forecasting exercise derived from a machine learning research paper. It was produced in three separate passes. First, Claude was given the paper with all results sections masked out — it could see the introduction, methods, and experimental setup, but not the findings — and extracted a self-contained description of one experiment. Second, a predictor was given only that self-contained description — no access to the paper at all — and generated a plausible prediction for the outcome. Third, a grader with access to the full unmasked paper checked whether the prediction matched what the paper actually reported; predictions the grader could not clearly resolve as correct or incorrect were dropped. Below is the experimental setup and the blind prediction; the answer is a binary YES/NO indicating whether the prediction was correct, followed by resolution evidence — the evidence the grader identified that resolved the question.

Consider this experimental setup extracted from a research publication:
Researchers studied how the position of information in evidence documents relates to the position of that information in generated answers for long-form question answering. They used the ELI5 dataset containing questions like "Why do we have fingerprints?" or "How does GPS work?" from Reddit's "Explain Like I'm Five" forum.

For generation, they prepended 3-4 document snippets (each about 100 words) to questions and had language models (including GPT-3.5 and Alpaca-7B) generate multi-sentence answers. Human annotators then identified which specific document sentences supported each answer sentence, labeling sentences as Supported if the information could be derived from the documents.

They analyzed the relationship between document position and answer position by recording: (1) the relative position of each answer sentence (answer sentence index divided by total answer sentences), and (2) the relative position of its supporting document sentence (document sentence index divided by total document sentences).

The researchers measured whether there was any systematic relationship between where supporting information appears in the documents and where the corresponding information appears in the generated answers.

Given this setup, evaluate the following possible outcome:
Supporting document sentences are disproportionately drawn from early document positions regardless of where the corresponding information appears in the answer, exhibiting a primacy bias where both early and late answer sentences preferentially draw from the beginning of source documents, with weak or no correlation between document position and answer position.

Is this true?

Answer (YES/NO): NO